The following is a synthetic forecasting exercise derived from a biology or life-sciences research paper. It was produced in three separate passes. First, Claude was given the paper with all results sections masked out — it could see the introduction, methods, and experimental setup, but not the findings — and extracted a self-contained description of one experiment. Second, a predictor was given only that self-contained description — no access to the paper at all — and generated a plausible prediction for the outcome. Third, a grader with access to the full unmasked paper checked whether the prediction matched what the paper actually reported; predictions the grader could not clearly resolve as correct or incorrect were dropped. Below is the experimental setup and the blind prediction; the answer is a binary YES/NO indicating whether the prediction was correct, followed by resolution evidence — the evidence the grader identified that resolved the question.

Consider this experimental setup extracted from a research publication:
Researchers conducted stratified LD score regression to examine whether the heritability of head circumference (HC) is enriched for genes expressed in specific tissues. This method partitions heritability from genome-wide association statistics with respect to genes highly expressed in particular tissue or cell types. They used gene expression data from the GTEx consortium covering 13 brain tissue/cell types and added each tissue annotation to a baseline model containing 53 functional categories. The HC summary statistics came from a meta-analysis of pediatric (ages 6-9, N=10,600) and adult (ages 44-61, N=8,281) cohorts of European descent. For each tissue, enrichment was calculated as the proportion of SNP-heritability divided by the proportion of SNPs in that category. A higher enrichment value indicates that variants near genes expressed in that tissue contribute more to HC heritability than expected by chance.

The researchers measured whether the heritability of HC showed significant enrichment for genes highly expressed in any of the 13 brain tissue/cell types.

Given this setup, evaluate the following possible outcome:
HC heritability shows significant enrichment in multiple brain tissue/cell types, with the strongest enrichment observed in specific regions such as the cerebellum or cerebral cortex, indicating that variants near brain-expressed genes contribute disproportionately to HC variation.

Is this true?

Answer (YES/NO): NO